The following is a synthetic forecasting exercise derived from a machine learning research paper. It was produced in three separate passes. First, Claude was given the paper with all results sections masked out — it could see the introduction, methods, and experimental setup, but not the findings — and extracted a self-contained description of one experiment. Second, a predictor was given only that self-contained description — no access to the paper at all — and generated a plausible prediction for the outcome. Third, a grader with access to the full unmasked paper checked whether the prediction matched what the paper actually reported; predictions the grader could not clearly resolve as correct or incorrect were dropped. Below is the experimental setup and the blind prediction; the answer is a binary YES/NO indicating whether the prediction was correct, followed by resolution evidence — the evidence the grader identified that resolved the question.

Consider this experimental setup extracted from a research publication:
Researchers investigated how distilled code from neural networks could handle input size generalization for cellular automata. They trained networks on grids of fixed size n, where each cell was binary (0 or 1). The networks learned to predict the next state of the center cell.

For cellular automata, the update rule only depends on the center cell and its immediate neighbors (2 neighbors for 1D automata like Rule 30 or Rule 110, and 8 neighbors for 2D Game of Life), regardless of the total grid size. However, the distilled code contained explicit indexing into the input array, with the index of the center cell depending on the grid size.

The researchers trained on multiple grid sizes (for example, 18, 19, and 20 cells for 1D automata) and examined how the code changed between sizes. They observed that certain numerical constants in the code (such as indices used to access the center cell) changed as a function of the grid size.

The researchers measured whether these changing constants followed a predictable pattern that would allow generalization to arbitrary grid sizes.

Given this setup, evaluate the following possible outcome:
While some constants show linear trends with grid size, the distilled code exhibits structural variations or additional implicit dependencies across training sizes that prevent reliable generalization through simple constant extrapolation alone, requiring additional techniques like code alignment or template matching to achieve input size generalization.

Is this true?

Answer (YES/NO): NO